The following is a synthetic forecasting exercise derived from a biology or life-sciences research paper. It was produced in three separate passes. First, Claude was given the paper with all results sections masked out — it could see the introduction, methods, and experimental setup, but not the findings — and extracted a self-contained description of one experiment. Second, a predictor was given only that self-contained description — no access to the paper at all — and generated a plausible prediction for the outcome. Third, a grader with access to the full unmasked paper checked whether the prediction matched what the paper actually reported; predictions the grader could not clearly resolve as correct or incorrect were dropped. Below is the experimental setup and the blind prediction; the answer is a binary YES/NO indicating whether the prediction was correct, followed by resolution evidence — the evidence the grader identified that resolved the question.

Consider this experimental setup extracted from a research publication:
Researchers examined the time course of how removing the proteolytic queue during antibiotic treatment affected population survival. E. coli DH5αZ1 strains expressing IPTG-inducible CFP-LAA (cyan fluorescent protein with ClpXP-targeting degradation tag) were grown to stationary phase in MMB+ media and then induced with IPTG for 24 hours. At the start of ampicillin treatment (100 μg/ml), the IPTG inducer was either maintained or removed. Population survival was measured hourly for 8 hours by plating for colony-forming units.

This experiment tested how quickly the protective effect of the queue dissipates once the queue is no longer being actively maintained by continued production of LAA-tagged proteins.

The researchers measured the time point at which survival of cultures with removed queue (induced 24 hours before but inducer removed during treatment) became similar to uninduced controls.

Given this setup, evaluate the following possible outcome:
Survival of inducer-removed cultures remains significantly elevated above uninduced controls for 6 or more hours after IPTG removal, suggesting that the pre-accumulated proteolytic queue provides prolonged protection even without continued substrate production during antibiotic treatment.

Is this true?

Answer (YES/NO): NO